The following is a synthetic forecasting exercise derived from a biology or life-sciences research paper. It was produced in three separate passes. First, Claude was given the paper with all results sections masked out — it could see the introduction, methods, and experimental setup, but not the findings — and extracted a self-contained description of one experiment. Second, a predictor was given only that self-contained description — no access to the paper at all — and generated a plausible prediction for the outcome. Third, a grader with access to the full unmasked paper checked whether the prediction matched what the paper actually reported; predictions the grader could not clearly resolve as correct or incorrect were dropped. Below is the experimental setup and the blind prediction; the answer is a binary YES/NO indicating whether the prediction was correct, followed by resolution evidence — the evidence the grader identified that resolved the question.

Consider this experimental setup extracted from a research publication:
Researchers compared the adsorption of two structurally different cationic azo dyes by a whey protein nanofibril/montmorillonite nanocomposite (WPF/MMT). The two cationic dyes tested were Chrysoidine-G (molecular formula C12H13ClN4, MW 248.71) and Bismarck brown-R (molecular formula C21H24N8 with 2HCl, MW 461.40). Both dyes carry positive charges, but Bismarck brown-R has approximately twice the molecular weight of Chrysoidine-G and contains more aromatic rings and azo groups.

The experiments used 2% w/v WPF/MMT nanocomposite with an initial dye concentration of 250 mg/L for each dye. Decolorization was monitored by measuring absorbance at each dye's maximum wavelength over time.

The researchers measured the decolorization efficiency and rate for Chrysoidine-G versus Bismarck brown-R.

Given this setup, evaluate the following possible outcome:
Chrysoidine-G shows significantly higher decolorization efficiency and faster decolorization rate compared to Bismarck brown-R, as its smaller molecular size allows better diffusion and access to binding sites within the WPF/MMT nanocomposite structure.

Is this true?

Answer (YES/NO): YES